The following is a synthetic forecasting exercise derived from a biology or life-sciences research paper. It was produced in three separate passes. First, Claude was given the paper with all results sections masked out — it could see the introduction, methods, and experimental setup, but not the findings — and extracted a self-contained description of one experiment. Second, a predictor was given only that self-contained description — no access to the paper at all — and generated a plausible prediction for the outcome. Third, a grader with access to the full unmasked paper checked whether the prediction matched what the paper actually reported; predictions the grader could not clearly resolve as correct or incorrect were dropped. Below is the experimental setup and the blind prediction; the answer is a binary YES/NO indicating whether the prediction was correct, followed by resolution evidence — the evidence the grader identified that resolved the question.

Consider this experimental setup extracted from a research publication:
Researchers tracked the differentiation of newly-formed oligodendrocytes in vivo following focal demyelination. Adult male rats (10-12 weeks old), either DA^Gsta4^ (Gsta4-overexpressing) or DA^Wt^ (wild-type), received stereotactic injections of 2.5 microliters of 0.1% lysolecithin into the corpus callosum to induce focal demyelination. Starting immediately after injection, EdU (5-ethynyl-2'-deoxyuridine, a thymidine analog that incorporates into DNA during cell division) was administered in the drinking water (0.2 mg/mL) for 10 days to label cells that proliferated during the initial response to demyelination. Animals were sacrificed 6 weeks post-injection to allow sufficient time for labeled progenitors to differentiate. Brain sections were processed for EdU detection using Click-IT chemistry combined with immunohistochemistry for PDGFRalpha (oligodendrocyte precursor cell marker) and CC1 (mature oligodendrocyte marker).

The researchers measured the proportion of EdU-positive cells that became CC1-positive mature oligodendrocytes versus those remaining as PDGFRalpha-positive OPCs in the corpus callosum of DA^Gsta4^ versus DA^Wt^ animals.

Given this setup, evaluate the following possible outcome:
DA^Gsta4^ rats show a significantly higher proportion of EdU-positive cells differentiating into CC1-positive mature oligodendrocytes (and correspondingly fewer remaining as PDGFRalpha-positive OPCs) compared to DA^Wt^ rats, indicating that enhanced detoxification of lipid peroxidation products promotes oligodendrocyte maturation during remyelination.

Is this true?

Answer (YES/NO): YES